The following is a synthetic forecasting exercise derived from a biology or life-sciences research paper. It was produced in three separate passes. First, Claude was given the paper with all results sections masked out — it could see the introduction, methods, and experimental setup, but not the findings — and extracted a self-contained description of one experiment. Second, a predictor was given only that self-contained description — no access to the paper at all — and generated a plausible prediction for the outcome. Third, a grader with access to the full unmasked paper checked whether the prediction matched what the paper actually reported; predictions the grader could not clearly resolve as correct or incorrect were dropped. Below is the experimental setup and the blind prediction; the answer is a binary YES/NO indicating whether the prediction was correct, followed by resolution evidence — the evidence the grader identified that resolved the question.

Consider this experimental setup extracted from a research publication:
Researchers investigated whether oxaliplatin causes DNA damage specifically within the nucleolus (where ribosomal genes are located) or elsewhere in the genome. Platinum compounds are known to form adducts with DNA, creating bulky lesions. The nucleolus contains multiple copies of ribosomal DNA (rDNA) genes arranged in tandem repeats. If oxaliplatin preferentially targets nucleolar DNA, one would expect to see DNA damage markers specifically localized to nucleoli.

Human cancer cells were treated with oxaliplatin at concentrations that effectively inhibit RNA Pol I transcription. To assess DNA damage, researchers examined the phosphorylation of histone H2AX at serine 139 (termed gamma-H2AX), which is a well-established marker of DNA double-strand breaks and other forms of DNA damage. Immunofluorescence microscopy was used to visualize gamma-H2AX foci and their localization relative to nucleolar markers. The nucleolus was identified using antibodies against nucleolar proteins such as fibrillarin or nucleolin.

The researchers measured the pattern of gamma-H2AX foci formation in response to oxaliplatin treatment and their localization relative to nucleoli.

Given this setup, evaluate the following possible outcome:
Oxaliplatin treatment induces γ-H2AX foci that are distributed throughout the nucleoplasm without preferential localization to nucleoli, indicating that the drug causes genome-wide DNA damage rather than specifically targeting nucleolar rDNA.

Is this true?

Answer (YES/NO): YES